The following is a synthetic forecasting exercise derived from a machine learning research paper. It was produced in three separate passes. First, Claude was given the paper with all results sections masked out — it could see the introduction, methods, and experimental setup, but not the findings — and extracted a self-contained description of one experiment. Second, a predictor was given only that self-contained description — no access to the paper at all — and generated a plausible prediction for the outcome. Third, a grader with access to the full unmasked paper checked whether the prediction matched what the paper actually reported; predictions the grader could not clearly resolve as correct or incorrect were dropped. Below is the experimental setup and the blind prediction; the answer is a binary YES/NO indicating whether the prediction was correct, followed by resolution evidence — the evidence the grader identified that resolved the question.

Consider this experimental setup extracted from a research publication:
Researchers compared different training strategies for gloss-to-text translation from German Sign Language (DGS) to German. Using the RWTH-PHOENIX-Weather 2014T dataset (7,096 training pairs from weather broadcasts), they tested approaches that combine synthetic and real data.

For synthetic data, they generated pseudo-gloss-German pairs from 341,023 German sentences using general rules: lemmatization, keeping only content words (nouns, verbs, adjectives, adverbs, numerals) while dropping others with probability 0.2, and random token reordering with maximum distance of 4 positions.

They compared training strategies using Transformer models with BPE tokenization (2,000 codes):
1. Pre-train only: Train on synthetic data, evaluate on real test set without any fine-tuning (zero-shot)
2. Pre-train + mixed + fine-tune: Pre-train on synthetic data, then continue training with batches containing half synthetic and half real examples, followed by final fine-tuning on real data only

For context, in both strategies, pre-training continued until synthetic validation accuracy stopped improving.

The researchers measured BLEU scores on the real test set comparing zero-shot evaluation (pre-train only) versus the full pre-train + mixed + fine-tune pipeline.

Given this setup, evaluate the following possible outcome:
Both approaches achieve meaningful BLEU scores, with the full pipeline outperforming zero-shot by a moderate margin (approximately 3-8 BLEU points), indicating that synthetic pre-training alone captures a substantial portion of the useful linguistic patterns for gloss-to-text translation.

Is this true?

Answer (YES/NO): NO